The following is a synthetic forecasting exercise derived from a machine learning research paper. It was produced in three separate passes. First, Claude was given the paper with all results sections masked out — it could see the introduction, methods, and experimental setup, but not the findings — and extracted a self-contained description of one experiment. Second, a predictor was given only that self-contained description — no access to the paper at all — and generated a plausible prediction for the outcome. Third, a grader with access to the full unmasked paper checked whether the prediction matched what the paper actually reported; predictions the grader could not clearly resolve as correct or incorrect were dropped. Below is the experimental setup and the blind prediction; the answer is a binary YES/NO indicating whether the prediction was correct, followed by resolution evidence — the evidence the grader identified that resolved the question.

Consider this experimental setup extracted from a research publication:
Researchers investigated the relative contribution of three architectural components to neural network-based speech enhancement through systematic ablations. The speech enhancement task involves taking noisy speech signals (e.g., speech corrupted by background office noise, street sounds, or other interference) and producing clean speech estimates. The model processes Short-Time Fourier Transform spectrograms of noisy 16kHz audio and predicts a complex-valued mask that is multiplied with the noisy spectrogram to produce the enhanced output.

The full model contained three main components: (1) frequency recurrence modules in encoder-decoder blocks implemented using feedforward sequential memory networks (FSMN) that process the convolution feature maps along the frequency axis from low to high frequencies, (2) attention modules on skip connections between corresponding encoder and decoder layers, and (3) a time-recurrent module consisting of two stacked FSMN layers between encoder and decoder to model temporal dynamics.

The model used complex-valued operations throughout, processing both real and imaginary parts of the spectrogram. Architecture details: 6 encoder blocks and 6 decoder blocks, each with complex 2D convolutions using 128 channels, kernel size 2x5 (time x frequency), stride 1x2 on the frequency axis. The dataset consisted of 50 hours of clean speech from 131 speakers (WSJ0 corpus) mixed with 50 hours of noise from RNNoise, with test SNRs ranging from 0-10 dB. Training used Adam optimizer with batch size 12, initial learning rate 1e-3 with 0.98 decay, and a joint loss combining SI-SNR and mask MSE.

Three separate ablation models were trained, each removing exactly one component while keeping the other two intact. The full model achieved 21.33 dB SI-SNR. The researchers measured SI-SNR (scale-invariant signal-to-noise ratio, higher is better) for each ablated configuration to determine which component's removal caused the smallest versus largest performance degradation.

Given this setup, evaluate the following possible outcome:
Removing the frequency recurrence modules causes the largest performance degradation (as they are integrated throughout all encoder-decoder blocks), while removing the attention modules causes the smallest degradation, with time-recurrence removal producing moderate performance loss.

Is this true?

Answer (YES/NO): NO